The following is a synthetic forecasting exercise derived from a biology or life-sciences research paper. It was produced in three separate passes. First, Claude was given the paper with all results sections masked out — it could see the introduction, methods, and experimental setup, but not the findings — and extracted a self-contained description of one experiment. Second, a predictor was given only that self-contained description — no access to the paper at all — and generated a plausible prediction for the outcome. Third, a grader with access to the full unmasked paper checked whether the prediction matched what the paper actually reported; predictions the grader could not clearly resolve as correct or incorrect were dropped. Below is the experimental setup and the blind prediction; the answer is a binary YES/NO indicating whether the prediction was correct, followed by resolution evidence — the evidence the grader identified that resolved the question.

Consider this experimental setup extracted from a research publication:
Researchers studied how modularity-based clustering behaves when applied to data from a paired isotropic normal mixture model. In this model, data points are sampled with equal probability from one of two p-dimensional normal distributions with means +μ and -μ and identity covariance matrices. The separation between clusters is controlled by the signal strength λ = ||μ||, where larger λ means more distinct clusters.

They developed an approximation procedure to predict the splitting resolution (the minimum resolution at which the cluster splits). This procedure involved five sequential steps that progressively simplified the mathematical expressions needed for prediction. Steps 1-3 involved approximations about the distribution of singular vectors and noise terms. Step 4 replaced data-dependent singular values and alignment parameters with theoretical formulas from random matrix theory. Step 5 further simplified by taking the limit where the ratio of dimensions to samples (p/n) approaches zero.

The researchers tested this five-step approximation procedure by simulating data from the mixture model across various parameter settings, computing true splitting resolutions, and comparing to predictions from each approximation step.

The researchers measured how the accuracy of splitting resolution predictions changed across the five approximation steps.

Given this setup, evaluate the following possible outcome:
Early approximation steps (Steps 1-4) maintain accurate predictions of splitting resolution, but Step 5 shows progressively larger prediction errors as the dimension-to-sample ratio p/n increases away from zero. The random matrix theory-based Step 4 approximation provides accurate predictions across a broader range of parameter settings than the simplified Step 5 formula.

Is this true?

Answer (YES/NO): NO